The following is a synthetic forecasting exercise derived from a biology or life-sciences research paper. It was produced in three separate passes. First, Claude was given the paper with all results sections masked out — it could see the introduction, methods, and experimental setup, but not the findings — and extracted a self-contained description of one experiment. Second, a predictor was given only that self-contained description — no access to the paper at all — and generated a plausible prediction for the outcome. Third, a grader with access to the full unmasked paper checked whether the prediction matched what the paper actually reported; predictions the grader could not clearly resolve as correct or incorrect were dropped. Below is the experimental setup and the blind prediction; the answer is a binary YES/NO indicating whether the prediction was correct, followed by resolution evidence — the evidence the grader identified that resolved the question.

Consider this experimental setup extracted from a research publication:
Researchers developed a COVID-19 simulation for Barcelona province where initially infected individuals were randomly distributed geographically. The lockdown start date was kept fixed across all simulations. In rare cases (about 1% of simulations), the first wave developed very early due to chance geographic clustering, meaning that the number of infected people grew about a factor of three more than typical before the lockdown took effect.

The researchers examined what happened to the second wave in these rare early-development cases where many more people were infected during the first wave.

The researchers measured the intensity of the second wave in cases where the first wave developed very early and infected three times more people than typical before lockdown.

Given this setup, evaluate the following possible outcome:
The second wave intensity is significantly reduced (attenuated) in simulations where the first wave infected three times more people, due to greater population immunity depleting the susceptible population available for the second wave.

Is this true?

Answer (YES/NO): YES